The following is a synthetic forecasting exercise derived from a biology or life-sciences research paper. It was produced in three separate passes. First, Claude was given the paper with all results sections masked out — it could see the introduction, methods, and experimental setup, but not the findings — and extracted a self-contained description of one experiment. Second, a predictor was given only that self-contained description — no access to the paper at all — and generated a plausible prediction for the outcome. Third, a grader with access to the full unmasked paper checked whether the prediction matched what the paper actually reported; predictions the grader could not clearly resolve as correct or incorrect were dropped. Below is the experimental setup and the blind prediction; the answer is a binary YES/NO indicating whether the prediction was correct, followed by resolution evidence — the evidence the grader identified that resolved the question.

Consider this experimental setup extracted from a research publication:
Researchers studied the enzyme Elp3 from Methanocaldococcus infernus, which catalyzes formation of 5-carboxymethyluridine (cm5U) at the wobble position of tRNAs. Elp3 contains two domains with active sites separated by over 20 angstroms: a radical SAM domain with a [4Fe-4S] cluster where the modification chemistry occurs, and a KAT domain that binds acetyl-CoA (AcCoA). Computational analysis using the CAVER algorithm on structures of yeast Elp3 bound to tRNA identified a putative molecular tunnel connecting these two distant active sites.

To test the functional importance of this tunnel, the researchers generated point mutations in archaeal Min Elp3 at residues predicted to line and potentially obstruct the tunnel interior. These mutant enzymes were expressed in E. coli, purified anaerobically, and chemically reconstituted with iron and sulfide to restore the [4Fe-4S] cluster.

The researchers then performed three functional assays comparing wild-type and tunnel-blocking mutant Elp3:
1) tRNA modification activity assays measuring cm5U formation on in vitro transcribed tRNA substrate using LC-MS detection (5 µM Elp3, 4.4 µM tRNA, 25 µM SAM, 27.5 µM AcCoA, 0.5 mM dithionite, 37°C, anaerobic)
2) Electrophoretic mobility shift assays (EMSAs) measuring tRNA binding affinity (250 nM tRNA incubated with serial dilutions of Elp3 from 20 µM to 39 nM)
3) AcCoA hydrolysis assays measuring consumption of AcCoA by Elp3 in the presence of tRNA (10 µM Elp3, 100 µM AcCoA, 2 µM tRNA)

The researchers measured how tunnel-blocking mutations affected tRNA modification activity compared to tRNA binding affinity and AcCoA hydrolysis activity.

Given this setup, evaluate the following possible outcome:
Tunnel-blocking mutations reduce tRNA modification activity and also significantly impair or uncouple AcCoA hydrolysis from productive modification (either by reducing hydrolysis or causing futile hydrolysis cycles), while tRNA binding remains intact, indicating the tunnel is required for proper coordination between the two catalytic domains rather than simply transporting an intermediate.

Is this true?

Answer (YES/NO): NO